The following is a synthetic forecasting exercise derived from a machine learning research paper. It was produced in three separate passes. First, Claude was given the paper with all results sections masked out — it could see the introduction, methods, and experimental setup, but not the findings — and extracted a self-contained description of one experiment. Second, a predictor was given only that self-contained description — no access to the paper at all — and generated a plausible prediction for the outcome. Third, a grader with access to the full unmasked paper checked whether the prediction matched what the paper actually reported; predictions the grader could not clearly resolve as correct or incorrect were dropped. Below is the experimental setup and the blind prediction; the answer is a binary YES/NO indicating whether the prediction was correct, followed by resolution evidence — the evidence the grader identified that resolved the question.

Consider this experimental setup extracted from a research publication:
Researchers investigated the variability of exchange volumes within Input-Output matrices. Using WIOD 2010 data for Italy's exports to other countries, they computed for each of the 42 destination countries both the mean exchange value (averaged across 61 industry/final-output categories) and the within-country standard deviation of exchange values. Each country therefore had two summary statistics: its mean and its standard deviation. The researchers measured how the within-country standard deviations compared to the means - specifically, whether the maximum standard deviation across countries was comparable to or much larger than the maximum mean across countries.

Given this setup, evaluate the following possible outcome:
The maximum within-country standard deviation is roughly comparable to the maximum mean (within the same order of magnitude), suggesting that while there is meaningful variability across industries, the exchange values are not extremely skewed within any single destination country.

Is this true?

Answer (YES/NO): NO